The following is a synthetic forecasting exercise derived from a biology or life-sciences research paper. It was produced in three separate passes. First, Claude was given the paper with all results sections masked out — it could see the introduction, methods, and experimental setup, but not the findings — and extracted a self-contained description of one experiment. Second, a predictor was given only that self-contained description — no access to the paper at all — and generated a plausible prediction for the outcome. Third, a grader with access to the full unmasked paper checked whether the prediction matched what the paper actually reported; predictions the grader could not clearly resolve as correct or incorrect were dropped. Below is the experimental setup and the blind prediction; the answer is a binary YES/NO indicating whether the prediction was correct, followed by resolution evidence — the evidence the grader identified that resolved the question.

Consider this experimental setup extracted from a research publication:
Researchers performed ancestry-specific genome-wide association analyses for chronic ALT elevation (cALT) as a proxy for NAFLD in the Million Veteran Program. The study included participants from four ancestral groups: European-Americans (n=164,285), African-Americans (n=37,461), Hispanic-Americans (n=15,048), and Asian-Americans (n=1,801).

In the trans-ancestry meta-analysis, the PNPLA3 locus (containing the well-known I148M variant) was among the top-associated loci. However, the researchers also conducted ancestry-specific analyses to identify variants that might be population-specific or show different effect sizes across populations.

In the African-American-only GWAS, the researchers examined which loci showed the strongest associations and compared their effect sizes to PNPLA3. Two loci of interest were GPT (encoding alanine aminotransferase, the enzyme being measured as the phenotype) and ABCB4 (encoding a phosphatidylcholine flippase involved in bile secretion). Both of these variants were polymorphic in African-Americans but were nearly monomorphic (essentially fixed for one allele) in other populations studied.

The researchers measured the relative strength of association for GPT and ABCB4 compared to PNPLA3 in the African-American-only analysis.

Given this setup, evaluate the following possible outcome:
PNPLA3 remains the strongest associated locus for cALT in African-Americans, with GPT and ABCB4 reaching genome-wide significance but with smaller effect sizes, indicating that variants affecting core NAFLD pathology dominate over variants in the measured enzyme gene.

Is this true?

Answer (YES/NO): NO